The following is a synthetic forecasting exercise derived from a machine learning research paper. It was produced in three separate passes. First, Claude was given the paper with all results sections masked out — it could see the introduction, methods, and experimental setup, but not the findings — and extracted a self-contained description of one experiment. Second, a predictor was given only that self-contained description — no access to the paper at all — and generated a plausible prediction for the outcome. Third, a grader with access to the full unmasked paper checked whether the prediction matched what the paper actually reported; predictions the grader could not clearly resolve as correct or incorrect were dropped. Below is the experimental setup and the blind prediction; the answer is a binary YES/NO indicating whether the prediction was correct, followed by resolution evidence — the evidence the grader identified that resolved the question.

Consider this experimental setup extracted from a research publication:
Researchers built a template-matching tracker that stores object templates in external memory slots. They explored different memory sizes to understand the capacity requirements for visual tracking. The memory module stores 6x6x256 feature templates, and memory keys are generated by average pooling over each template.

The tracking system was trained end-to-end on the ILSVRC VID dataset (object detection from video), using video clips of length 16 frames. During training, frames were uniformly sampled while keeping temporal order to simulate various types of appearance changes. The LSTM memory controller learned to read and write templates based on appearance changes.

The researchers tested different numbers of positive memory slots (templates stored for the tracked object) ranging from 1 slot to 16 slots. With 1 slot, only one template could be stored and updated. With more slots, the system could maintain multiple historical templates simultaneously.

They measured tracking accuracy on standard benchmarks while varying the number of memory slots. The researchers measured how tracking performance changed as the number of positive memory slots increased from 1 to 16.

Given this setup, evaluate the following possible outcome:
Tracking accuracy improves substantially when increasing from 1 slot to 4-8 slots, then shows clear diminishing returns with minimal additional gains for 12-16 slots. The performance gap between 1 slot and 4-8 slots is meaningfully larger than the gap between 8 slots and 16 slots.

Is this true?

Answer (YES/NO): YES